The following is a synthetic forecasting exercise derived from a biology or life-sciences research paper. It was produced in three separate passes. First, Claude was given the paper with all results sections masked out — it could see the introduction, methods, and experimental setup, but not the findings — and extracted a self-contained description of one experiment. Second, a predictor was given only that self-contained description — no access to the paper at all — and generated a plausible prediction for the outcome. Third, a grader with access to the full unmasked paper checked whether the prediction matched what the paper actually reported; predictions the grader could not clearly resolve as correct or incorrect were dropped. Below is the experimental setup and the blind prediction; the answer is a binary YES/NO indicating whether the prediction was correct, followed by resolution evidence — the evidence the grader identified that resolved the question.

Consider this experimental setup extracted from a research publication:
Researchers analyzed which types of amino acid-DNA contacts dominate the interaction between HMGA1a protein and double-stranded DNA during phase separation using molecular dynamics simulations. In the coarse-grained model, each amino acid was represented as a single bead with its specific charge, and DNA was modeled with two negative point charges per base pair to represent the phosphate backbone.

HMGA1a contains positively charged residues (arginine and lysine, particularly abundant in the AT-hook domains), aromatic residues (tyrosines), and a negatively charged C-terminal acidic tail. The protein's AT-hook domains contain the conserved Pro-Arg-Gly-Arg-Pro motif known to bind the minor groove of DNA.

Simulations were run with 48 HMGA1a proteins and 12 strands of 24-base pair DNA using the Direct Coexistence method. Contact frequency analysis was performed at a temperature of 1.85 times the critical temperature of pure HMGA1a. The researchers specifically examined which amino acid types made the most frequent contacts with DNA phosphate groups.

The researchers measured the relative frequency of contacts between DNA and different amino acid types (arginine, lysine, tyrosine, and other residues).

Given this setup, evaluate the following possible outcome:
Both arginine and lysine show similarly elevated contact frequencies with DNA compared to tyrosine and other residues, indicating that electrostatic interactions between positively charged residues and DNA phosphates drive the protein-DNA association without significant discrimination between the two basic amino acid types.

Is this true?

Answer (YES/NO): NO